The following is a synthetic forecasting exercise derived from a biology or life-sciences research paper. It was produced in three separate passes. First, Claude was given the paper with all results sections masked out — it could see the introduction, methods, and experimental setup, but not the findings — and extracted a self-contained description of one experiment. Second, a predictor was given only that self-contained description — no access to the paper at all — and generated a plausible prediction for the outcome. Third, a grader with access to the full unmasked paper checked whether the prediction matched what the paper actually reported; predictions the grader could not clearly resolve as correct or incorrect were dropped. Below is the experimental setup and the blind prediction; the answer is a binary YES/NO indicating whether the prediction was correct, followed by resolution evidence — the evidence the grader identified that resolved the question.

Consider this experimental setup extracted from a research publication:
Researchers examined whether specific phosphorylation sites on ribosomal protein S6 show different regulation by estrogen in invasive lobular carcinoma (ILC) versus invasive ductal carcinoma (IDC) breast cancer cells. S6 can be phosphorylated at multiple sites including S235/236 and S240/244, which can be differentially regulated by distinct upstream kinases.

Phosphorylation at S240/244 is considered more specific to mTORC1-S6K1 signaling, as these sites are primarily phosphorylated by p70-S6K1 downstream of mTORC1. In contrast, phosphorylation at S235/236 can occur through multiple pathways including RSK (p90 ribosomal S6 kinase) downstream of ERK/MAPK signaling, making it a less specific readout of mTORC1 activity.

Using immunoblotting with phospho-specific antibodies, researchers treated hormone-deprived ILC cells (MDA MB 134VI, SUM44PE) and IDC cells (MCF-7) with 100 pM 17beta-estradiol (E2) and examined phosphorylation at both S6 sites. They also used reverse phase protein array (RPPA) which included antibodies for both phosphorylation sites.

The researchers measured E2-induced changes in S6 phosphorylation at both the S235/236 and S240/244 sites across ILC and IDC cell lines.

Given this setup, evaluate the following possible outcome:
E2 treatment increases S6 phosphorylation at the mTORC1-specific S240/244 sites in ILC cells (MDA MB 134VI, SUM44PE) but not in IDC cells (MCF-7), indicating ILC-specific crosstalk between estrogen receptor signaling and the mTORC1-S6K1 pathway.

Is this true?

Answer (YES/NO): YES